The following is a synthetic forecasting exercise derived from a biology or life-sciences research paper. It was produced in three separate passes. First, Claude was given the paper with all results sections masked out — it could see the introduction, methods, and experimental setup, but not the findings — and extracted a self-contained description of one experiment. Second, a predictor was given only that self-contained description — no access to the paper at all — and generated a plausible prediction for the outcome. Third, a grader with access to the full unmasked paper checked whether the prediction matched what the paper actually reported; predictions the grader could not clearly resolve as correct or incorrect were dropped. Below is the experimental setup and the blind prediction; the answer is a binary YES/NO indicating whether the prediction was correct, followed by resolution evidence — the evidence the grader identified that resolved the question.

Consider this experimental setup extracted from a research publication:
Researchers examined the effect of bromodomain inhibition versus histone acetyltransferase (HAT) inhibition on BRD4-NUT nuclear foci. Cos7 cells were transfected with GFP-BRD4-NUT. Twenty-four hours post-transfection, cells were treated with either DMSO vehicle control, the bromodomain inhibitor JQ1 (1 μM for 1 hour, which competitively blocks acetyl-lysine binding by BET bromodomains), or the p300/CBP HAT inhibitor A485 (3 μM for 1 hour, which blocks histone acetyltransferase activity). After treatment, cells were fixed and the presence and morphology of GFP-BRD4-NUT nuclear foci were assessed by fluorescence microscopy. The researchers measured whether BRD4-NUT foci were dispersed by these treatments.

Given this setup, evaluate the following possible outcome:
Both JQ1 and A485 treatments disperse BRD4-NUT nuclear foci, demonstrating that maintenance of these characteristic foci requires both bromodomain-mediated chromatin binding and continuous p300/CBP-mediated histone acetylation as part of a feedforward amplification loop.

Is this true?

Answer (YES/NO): YES